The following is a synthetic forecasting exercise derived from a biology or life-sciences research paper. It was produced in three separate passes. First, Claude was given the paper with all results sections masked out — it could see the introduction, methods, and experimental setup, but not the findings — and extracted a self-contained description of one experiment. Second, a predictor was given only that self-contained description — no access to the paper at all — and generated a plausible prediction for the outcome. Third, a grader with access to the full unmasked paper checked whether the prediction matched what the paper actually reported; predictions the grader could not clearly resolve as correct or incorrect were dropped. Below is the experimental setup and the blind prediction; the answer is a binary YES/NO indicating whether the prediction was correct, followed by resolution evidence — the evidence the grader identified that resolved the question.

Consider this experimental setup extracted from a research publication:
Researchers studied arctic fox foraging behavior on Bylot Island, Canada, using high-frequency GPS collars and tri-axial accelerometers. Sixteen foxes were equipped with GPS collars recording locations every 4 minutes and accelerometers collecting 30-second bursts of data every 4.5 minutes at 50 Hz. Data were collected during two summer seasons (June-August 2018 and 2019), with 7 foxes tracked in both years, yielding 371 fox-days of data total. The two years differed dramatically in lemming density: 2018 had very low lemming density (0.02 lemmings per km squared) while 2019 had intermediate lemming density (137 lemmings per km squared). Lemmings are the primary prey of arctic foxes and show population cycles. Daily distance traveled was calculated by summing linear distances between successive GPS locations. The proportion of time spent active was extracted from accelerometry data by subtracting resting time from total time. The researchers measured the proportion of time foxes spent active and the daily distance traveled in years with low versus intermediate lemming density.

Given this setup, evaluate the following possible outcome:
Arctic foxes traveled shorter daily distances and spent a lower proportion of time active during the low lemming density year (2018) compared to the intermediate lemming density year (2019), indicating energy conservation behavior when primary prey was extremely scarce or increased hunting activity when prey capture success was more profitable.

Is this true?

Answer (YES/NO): NO